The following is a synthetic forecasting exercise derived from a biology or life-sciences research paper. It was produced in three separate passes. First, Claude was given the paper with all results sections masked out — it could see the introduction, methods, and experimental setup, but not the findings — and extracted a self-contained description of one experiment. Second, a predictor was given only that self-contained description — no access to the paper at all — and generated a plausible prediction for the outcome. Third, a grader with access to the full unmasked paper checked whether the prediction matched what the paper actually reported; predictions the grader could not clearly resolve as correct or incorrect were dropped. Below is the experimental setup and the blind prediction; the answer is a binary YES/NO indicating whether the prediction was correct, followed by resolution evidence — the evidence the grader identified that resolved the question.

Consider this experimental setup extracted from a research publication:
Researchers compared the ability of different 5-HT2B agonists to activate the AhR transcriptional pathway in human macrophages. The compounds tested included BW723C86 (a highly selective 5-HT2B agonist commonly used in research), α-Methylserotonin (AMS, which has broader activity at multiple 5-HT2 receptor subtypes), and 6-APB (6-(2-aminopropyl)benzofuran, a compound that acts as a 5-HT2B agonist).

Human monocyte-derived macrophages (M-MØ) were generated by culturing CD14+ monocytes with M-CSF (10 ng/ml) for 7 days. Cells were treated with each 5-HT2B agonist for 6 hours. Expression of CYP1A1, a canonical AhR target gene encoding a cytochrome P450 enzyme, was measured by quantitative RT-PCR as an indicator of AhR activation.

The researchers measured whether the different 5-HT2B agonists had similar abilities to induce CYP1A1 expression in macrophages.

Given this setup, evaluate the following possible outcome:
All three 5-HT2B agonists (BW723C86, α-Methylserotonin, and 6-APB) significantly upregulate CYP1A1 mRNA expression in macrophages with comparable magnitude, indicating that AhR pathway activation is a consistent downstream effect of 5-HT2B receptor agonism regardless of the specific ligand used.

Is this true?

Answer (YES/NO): NO